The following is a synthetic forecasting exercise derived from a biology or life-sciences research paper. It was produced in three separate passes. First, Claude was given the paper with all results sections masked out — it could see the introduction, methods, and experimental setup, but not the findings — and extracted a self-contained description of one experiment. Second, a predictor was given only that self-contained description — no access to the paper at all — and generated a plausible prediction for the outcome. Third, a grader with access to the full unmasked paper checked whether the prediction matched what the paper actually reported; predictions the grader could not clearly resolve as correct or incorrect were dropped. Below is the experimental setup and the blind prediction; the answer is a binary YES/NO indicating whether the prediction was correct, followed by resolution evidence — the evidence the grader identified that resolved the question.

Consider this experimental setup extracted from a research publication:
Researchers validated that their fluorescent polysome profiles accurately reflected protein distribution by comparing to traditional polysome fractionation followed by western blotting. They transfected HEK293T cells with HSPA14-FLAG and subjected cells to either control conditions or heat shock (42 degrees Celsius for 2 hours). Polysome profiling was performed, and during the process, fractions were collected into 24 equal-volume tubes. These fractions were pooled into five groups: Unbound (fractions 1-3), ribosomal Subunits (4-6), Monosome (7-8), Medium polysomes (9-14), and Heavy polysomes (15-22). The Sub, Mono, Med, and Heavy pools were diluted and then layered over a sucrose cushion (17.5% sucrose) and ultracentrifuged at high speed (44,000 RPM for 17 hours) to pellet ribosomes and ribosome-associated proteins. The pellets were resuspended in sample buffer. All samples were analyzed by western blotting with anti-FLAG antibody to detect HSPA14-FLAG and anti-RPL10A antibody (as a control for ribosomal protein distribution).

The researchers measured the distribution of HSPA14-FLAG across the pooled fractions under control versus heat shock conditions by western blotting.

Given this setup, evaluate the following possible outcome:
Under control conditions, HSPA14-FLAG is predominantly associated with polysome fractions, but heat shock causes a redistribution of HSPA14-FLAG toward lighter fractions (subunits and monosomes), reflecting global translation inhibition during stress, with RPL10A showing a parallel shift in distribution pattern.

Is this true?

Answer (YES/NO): NO